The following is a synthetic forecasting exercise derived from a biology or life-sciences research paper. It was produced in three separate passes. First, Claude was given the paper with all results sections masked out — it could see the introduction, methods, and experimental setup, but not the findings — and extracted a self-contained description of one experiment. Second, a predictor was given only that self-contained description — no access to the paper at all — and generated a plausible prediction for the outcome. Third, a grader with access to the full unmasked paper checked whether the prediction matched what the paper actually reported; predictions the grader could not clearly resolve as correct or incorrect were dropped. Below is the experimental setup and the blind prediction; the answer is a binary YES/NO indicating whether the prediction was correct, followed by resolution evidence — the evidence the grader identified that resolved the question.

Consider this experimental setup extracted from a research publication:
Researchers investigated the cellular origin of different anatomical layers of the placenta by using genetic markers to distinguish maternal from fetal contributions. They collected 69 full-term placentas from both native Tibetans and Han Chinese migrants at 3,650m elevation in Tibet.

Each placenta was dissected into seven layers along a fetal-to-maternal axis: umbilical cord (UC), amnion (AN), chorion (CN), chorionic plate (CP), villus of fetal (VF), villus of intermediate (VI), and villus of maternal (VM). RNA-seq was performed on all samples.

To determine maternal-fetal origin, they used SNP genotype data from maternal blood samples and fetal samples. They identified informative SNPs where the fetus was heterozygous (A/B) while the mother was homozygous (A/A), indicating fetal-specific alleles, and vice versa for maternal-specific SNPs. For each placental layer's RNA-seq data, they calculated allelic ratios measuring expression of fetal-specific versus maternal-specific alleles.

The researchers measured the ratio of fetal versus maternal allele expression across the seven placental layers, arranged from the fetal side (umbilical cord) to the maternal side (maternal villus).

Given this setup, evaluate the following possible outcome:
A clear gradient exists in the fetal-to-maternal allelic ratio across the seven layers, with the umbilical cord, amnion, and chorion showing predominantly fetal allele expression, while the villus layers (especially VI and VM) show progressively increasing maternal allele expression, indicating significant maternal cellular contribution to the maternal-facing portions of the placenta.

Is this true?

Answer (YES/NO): NO